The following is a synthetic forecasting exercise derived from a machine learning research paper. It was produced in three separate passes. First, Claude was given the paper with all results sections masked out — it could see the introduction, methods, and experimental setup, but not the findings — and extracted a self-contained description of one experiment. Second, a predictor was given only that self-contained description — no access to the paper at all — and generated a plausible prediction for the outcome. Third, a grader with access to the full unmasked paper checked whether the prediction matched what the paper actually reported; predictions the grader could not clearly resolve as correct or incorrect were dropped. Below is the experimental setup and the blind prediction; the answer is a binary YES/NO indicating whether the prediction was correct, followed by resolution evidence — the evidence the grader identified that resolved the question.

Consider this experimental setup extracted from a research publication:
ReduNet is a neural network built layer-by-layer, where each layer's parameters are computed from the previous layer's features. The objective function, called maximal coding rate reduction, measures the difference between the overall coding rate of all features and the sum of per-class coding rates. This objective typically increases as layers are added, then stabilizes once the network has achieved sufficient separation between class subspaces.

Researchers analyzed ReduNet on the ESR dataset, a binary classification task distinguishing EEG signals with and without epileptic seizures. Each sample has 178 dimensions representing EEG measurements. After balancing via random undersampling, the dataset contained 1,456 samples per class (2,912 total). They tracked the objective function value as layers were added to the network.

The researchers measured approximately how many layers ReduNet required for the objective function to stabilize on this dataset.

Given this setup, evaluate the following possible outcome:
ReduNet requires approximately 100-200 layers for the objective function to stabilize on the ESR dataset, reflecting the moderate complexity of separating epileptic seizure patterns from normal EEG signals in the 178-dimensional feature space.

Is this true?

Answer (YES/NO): NO